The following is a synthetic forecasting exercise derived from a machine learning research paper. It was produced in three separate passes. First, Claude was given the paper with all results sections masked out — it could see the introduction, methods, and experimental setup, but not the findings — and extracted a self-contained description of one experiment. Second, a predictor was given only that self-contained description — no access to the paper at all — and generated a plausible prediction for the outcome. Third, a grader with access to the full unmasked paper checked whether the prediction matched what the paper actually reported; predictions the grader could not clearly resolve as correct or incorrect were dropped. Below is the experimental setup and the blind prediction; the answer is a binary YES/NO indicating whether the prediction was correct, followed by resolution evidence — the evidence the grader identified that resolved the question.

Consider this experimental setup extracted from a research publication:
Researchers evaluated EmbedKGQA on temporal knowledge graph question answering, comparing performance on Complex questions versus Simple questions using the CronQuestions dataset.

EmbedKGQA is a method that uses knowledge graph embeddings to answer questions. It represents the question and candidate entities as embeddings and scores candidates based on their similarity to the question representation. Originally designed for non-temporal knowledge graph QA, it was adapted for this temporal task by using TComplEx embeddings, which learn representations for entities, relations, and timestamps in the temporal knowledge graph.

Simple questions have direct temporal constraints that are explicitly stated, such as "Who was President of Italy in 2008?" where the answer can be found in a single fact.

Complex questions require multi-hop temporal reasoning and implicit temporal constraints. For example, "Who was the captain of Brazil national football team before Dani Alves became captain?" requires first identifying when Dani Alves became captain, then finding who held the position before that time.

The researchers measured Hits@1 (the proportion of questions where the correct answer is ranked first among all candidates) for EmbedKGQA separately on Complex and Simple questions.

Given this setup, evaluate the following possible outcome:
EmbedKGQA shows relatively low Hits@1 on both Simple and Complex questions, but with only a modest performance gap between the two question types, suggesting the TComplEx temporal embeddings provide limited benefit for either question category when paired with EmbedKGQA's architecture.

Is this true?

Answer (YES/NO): YES